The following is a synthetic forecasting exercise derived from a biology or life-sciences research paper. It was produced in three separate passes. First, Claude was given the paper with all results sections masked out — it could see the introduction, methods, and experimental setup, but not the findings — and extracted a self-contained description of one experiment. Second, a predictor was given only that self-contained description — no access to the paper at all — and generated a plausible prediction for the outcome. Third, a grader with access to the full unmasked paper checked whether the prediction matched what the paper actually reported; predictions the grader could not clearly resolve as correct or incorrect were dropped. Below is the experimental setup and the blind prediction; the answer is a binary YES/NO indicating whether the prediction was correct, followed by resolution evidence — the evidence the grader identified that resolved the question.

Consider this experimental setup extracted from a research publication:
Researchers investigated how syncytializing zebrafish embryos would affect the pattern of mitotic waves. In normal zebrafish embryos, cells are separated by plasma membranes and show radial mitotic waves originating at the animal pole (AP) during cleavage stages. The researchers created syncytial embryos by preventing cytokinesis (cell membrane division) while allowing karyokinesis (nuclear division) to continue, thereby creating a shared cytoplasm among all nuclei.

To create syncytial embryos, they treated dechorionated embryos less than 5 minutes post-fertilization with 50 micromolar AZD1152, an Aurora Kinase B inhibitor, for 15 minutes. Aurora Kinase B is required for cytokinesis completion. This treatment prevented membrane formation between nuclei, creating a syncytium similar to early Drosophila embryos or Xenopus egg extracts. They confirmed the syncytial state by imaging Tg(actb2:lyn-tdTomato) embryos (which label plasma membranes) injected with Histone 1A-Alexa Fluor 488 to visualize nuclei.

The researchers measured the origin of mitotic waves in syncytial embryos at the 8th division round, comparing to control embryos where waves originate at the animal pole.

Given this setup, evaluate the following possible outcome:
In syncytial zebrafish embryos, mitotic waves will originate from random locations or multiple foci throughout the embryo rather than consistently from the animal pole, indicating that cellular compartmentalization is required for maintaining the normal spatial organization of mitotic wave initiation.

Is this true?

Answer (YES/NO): NO